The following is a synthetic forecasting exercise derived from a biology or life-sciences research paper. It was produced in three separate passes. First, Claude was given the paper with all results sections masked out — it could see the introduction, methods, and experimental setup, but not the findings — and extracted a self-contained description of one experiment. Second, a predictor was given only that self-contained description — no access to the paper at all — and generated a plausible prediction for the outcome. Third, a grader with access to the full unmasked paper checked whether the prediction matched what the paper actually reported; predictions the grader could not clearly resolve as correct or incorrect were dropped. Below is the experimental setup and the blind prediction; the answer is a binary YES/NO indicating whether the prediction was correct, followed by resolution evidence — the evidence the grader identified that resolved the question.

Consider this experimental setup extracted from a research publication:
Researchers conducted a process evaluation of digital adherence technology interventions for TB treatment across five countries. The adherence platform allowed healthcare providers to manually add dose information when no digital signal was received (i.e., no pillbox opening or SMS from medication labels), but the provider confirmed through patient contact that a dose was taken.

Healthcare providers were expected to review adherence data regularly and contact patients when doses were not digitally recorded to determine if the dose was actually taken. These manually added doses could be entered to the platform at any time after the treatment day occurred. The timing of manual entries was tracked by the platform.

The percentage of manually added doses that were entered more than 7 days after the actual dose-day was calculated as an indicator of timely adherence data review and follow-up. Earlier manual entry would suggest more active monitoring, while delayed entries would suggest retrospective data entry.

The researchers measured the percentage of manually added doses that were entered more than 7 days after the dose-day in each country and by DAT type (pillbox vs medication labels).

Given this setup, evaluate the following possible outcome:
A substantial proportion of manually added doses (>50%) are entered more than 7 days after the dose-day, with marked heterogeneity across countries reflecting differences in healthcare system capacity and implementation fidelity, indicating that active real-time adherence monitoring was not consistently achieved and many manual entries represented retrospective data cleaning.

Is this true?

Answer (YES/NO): NO